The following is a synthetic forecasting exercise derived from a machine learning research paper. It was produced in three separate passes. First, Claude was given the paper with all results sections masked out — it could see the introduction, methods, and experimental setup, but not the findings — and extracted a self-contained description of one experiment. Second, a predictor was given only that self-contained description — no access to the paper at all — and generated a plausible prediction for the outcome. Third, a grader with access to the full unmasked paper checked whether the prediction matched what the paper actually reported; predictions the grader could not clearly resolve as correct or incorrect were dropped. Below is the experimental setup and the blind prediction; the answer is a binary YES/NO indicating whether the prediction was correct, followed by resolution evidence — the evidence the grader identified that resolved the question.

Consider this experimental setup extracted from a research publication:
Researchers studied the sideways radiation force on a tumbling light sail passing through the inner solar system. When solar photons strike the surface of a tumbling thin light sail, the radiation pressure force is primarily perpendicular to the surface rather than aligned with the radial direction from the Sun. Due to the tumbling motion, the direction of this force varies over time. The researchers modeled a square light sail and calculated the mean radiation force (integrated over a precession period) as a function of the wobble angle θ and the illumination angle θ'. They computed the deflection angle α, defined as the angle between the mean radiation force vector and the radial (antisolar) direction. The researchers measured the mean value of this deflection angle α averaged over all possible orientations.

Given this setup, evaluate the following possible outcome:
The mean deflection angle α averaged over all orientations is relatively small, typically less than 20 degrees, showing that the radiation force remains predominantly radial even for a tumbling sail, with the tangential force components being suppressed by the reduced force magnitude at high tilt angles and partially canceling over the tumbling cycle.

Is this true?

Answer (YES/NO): NO